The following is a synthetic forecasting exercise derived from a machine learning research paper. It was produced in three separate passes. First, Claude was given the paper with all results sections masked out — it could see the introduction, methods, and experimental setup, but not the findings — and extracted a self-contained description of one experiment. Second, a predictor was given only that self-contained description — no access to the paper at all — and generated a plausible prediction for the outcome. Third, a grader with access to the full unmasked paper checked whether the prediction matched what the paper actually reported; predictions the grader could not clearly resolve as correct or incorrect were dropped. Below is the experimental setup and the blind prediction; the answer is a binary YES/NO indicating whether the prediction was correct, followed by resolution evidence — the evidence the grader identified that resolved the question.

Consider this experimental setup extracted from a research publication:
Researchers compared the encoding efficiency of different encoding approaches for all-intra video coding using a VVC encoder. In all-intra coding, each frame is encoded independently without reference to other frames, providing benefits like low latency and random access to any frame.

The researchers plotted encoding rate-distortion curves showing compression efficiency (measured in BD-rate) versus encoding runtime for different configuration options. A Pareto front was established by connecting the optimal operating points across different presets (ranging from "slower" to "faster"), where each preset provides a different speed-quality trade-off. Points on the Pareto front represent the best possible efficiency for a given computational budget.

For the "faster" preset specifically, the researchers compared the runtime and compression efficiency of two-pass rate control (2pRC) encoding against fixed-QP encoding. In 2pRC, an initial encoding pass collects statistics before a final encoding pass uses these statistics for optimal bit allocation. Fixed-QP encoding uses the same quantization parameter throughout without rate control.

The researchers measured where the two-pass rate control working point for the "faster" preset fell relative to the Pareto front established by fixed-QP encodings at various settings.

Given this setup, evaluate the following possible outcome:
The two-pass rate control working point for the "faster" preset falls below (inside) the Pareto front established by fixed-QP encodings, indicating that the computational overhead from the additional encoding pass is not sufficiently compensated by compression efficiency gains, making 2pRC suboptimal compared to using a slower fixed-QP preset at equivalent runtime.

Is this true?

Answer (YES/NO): YES